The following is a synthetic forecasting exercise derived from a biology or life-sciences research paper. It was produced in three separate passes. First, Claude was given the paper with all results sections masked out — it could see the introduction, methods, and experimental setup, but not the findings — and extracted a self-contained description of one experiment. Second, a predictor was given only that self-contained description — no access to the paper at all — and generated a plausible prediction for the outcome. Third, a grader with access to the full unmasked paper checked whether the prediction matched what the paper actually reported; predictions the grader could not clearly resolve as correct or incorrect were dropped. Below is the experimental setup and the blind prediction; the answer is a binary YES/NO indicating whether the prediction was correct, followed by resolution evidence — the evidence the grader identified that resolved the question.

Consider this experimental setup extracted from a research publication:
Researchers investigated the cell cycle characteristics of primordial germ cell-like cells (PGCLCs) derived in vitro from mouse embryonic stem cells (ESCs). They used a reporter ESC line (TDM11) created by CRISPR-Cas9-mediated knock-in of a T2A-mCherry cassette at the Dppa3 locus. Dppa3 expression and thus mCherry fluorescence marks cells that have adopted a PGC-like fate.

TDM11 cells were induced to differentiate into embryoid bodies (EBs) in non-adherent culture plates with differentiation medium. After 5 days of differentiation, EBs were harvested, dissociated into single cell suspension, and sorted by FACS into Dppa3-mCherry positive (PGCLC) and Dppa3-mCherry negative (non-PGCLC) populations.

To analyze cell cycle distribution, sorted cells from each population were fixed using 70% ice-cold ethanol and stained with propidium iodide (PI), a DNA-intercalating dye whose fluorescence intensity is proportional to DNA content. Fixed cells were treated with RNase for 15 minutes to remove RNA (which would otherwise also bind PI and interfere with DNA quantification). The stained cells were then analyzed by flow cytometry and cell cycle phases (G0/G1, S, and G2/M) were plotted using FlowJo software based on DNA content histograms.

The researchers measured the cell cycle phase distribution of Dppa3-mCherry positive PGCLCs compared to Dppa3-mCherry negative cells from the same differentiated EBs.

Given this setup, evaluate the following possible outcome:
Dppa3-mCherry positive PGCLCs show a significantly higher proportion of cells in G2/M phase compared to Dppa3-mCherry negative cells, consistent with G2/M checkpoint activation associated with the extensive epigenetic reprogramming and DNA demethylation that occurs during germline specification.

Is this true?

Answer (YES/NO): YES